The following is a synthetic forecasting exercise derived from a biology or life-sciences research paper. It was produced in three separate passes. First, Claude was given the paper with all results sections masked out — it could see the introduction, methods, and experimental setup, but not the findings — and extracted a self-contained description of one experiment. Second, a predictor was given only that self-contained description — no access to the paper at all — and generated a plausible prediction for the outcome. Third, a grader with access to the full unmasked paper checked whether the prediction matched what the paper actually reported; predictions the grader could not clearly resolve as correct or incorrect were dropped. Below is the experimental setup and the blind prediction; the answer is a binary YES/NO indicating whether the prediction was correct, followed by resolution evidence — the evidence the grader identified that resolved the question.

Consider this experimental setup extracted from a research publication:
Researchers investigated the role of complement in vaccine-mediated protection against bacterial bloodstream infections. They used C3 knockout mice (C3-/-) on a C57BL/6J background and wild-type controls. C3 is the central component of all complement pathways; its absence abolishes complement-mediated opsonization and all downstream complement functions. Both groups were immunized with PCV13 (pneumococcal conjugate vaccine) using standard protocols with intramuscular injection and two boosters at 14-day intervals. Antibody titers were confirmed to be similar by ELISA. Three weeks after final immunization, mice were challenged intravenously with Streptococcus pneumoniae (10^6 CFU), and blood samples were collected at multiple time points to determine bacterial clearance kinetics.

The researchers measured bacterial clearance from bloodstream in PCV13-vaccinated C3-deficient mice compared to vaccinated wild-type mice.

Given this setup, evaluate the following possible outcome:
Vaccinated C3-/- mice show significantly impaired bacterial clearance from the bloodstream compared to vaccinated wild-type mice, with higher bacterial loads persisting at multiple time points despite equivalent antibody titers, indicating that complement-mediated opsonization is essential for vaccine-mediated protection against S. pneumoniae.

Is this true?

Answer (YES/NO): NO